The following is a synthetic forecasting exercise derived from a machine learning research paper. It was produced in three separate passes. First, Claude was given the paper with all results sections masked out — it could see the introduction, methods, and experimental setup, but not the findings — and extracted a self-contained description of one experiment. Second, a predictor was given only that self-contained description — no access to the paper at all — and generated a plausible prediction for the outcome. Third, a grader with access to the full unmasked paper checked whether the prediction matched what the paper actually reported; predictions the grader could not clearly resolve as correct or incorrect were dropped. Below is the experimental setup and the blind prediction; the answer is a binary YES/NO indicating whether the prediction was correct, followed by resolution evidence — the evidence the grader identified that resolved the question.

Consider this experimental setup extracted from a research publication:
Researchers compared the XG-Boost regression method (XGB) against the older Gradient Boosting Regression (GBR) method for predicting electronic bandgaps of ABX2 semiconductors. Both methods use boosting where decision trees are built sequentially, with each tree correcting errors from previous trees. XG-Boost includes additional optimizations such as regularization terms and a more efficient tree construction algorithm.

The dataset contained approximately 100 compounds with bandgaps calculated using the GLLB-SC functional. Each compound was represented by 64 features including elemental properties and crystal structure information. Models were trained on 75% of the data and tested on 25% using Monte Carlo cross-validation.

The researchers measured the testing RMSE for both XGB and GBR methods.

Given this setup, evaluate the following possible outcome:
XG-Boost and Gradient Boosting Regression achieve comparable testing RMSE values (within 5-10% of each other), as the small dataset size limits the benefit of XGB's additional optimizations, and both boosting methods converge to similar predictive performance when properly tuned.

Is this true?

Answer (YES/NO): NO